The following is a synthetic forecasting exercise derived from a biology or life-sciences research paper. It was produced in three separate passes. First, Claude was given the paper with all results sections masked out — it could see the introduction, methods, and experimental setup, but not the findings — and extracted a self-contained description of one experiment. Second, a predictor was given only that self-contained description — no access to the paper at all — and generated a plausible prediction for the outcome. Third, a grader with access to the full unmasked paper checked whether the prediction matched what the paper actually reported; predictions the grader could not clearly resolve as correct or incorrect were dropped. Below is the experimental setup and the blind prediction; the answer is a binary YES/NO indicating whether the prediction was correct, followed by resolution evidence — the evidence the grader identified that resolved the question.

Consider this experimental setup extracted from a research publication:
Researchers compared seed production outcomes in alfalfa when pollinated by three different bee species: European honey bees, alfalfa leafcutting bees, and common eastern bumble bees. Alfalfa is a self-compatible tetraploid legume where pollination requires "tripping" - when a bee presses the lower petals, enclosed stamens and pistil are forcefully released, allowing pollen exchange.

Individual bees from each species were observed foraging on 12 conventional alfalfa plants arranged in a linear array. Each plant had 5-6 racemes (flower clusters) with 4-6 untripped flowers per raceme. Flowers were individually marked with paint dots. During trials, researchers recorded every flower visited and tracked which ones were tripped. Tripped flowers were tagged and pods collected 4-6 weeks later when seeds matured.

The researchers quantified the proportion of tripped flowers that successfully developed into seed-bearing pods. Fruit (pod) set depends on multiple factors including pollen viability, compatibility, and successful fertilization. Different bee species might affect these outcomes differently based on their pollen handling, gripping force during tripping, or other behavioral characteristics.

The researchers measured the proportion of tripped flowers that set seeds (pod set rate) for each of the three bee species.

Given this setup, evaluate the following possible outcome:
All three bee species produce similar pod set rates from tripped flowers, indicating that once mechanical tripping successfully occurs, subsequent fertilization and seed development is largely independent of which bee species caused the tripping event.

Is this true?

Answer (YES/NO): YES